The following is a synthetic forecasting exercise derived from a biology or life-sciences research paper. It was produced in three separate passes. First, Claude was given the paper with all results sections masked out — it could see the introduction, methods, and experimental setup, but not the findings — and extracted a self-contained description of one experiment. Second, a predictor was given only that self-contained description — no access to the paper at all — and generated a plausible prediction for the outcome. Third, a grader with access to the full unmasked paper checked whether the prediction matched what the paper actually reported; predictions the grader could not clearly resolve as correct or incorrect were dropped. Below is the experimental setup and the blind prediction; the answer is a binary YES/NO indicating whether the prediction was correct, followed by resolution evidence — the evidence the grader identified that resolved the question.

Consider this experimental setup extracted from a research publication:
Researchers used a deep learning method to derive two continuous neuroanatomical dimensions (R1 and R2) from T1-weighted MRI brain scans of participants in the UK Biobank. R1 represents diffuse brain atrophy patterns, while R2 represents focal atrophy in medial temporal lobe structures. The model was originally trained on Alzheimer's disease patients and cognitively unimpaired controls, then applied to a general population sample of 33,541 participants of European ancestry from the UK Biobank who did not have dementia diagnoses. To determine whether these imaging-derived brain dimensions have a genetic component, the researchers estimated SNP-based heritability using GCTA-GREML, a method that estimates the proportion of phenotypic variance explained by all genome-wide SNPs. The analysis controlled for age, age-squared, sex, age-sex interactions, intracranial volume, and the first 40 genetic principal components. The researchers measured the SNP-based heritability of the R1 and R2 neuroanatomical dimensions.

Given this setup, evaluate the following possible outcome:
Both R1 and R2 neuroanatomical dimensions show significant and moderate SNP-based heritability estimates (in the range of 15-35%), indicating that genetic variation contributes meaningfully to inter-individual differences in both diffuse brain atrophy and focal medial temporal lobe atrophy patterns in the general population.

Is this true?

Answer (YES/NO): NO